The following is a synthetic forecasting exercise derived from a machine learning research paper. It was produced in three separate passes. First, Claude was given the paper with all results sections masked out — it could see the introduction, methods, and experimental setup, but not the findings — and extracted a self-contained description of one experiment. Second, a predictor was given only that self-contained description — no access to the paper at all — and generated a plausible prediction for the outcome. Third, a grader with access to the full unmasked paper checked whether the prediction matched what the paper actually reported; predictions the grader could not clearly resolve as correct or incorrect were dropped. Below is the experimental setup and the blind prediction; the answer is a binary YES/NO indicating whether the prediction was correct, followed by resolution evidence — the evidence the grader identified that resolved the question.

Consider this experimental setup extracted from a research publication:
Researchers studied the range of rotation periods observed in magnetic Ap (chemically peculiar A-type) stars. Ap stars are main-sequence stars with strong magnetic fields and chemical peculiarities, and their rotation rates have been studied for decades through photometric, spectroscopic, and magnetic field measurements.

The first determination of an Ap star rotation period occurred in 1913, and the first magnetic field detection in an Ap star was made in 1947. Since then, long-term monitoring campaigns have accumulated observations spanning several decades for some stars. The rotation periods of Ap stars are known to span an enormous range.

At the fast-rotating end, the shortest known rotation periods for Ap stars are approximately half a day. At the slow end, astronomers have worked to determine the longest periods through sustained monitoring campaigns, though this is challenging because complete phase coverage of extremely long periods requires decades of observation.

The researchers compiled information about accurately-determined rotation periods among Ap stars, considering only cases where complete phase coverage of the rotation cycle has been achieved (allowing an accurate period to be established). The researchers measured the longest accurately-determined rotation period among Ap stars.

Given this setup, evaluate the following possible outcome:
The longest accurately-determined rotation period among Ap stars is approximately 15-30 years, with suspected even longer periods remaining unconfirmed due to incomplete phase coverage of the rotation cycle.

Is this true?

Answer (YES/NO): YES